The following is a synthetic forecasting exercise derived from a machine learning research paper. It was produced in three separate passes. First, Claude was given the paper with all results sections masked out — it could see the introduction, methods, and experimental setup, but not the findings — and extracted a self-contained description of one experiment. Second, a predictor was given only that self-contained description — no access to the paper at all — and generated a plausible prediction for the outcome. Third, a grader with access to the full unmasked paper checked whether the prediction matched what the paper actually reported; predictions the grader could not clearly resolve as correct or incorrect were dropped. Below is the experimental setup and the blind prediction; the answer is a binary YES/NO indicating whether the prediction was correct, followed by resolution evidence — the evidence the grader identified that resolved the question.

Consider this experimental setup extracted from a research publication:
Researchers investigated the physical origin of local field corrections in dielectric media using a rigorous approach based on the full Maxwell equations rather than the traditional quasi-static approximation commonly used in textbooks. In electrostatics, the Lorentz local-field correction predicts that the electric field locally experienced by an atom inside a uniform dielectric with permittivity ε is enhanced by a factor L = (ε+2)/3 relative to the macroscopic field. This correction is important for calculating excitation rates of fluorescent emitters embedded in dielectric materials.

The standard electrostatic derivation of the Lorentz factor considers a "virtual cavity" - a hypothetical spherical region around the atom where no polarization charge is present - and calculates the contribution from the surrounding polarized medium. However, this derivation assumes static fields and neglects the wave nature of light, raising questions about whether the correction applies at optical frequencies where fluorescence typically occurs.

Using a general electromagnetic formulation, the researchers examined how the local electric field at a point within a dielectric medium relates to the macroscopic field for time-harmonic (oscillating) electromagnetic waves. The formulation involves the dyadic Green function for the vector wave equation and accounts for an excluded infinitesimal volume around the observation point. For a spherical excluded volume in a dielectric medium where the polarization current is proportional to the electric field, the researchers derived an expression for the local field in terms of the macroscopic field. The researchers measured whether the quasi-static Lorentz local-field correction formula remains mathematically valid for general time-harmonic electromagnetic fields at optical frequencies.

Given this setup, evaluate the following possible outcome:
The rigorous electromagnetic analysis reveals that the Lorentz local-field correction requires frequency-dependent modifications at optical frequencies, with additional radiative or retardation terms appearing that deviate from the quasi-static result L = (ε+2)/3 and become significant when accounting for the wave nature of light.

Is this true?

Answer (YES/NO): NO